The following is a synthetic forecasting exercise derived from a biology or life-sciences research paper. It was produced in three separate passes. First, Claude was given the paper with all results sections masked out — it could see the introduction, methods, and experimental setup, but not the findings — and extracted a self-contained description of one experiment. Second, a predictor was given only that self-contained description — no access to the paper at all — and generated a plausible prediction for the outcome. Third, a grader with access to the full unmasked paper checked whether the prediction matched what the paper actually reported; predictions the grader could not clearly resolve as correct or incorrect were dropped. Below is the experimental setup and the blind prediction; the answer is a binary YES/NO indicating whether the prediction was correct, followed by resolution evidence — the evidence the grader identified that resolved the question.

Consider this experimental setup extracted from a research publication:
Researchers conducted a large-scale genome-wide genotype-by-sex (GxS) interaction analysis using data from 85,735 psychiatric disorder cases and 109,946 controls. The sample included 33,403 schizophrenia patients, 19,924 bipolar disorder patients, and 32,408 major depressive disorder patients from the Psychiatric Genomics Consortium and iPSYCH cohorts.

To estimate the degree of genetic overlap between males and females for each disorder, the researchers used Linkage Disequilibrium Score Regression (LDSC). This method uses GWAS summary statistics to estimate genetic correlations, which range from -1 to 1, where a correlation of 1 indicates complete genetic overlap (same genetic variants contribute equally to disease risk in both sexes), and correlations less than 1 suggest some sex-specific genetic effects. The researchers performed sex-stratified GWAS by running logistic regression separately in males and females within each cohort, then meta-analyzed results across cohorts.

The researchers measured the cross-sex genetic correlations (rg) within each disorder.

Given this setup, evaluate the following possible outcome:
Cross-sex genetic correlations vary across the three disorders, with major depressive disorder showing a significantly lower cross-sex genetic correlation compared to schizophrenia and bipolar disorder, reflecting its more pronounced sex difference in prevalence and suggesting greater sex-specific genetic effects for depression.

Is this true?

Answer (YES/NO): NO